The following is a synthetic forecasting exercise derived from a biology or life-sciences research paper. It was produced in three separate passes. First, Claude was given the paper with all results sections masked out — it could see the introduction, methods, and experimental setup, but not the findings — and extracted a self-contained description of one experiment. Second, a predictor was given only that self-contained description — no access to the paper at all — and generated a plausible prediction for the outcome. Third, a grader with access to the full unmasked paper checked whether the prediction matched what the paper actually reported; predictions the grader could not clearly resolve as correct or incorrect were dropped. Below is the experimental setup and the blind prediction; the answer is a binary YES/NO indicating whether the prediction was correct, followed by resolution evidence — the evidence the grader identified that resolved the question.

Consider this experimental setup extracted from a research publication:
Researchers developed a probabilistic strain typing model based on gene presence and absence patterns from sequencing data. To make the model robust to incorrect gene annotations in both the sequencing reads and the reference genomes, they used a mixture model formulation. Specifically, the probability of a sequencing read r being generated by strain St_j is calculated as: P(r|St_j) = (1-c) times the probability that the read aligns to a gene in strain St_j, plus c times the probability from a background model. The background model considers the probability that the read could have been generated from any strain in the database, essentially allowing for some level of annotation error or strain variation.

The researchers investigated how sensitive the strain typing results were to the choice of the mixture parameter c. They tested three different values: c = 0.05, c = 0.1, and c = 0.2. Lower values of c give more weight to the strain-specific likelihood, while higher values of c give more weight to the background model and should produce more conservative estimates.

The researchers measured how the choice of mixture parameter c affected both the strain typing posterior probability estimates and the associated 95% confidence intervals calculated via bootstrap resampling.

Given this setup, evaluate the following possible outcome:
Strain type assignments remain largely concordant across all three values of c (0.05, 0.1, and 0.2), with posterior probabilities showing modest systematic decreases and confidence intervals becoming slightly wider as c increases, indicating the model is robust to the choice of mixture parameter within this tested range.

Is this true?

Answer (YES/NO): NO